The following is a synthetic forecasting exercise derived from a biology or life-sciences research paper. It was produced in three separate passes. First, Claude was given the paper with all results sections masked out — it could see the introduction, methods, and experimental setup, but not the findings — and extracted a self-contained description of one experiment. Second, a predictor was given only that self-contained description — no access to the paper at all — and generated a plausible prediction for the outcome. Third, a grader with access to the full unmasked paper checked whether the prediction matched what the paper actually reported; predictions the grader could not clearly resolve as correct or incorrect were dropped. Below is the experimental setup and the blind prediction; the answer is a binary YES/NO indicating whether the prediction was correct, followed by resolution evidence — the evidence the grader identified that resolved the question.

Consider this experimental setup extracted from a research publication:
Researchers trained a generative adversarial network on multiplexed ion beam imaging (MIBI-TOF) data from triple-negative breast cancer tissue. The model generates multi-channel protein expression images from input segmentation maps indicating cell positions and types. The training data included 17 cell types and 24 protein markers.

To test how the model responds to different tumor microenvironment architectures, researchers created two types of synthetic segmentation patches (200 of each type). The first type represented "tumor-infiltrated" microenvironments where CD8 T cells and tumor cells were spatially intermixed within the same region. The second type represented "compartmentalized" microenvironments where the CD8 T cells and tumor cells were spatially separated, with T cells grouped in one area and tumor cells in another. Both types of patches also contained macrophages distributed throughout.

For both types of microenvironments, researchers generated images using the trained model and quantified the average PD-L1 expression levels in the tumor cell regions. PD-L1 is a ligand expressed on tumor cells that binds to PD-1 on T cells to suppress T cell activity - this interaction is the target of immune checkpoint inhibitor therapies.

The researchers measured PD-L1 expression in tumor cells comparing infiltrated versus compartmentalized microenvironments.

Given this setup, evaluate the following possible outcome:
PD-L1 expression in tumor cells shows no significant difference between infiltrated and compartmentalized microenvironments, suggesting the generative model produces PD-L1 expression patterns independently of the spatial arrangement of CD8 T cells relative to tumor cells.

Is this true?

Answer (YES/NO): NO